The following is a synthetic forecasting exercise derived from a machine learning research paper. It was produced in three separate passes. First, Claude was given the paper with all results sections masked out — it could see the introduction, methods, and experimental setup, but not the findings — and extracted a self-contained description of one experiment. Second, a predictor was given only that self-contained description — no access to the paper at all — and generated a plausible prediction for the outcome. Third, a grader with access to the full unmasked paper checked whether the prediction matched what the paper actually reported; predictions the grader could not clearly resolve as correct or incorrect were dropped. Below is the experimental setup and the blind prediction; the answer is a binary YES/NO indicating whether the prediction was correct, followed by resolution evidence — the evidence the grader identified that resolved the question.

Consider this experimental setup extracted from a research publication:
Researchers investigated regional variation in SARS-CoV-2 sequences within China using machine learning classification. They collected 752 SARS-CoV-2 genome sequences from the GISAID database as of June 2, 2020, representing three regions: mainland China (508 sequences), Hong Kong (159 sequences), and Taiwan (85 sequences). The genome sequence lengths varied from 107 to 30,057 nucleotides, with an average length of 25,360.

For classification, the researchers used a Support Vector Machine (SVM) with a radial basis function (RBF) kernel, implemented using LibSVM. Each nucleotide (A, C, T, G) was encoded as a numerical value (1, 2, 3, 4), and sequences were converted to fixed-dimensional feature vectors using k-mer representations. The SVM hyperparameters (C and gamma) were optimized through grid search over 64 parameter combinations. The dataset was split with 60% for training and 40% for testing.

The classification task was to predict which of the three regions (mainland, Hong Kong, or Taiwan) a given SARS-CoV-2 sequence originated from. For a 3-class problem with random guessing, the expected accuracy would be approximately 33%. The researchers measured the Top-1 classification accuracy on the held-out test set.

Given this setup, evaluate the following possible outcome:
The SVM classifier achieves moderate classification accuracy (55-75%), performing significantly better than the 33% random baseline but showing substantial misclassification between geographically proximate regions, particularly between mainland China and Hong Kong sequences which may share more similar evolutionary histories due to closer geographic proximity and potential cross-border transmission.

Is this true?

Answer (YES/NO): NO